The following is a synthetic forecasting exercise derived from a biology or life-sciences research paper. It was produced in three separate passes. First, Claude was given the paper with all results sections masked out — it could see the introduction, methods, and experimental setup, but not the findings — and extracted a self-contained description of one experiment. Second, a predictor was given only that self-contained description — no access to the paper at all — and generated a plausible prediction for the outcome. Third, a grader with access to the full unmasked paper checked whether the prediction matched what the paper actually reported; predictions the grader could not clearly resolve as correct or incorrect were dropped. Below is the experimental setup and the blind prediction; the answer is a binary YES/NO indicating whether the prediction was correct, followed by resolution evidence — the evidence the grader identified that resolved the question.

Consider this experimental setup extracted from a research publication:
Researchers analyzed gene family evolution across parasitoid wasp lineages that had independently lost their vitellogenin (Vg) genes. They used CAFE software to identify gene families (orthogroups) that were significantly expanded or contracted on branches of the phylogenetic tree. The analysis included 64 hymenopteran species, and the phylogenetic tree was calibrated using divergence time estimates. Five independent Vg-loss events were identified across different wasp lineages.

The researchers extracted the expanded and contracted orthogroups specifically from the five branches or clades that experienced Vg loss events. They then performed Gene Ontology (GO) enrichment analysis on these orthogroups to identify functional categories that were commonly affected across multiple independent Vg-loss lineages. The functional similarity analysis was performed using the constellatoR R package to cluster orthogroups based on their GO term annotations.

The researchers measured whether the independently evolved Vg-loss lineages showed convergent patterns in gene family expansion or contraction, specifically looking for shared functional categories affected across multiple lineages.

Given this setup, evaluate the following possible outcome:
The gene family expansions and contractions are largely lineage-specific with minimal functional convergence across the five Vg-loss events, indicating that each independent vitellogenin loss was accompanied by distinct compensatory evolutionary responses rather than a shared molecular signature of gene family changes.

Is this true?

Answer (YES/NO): NO